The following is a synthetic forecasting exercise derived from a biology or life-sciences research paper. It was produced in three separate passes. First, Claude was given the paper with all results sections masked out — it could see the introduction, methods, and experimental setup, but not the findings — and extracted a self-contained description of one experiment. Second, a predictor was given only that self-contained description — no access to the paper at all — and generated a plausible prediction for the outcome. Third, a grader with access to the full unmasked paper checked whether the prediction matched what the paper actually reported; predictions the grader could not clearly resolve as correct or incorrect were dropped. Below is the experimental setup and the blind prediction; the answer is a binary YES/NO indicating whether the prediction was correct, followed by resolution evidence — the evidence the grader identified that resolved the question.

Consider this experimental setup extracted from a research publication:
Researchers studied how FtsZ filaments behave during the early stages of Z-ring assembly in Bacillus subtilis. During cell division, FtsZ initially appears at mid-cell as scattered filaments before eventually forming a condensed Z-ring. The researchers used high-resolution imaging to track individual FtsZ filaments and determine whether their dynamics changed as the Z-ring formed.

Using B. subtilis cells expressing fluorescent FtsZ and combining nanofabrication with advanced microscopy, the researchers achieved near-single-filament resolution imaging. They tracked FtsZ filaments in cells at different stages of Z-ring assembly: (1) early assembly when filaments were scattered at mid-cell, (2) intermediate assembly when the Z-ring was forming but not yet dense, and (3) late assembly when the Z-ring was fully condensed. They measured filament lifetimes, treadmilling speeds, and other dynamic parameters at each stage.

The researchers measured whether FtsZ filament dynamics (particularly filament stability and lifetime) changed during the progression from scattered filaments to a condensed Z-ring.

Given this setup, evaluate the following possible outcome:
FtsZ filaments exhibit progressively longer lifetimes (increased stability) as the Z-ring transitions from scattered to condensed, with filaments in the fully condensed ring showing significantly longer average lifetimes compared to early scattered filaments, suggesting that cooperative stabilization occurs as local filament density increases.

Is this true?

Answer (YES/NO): NO